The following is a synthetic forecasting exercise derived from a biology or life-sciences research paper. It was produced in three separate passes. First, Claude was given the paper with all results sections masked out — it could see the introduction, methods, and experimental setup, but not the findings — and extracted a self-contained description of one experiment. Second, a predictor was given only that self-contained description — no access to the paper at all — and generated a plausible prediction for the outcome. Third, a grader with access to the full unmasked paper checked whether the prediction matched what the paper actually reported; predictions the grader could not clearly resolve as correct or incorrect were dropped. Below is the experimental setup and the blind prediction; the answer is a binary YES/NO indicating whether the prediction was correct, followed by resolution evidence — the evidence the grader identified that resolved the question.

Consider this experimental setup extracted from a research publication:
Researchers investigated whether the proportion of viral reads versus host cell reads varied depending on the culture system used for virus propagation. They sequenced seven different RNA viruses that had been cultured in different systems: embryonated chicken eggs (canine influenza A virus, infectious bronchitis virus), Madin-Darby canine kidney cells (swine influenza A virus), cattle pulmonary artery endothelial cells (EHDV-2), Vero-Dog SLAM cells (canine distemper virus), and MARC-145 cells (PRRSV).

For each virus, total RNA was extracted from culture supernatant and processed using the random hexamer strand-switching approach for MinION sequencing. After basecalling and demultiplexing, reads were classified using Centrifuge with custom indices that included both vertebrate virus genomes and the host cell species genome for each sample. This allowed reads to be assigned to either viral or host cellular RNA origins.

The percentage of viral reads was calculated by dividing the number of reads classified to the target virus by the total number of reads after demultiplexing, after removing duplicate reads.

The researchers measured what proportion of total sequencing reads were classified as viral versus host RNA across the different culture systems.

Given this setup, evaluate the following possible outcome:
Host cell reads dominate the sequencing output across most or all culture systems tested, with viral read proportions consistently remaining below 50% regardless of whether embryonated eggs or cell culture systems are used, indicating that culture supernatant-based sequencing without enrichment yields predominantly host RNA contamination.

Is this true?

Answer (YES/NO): NO